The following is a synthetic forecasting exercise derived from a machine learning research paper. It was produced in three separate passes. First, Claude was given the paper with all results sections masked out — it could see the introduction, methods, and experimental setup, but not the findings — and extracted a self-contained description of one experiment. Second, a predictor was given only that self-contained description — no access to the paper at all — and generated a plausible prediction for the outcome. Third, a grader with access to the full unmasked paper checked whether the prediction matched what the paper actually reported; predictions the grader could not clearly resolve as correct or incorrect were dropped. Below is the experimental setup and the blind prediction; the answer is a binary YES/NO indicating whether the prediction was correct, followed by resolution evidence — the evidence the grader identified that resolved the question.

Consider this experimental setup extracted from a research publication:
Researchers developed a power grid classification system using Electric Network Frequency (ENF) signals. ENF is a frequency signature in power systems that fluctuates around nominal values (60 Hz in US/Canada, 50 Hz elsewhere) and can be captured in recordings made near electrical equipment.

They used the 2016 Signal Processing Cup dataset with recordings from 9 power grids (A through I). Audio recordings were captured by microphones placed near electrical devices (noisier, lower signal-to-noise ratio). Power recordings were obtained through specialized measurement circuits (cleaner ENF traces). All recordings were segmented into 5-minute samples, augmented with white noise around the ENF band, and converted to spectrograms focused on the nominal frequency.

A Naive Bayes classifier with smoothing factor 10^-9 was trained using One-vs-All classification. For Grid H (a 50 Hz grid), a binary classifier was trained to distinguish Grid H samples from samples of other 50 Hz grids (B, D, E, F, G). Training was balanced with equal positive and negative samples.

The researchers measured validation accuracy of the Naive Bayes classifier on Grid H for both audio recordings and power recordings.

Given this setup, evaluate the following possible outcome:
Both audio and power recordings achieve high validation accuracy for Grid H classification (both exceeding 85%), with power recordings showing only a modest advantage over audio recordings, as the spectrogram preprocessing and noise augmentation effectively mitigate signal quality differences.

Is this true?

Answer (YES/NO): NO